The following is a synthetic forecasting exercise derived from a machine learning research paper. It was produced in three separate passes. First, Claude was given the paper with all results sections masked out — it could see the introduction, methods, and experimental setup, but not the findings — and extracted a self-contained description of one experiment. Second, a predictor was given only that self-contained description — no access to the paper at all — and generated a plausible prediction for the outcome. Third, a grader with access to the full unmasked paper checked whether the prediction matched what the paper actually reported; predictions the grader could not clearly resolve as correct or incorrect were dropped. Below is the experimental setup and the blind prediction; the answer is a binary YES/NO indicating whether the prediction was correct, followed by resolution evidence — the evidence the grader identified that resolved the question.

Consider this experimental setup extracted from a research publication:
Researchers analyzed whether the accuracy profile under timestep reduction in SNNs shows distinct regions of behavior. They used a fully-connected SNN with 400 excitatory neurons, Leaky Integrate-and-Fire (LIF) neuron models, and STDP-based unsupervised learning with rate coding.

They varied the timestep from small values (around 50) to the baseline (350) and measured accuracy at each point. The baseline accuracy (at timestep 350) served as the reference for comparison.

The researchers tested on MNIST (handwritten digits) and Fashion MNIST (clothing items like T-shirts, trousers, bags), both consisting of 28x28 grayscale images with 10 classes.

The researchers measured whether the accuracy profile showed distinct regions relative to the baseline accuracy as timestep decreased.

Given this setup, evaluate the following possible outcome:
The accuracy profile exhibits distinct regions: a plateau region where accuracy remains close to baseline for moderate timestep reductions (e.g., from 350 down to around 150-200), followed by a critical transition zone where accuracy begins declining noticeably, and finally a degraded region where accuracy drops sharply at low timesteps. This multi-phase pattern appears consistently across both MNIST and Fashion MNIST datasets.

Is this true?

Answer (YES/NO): NO